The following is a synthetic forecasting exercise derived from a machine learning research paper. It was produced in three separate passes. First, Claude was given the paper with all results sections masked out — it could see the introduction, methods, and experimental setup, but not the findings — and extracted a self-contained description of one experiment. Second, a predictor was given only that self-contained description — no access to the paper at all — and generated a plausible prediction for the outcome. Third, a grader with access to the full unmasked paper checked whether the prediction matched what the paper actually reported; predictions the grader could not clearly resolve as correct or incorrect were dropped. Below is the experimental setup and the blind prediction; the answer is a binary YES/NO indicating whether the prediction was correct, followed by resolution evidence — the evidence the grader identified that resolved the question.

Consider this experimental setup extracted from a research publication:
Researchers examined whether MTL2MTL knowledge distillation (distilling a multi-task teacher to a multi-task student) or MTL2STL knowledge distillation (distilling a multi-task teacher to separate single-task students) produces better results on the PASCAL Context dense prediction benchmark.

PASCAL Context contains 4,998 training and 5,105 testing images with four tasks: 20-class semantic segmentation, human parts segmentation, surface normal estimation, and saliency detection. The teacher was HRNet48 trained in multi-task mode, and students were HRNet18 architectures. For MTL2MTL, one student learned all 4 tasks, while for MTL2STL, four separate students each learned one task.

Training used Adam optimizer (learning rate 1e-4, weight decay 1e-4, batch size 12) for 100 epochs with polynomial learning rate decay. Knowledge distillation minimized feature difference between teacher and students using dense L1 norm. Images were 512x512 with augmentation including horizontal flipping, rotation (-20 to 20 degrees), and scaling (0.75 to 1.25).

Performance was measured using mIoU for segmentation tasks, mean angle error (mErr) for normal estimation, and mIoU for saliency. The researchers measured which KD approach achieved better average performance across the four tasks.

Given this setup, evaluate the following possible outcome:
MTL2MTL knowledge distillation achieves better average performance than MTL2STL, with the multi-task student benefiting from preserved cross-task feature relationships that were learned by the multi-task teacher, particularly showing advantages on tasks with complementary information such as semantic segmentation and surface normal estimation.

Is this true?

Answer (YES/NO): NO